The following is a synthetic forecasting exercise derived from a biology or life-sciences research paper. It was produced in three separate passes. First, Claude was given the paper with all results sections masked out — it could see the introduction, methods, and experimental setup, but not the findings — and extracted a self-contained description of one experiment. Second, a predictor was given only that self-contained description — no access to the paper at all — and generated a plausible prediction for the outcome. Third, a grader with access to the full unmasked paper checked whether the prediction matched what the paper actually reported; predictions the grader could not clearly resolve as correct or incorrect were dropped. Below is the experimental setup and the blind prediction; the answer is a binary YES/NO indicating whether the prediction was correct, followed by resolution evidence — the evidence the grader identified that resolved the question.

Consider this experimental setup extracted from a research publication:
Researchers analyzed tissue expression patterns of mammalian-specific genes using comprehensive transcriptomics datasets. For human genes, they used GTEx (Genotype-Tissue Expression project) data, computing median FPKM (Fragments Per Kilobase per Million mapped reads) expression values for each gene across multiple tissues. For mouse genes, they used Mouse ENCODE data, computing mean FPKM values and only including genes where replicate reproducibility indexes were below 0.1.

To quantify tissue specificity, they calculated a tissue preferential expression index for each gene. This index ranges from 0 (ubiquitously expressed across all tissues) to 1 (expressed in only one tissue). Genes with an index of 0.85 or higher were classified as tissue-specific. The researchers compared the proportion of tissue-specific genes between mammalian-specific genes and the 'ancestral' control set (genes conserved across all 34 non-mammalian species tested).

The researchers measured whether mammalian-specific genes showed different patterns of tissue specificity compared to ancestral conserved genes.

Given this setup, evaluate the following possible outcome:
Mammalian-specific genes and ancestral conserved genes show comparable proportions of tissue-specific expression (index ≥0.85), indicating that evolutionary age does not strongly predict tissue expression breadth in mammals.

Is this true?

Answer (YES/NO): NO